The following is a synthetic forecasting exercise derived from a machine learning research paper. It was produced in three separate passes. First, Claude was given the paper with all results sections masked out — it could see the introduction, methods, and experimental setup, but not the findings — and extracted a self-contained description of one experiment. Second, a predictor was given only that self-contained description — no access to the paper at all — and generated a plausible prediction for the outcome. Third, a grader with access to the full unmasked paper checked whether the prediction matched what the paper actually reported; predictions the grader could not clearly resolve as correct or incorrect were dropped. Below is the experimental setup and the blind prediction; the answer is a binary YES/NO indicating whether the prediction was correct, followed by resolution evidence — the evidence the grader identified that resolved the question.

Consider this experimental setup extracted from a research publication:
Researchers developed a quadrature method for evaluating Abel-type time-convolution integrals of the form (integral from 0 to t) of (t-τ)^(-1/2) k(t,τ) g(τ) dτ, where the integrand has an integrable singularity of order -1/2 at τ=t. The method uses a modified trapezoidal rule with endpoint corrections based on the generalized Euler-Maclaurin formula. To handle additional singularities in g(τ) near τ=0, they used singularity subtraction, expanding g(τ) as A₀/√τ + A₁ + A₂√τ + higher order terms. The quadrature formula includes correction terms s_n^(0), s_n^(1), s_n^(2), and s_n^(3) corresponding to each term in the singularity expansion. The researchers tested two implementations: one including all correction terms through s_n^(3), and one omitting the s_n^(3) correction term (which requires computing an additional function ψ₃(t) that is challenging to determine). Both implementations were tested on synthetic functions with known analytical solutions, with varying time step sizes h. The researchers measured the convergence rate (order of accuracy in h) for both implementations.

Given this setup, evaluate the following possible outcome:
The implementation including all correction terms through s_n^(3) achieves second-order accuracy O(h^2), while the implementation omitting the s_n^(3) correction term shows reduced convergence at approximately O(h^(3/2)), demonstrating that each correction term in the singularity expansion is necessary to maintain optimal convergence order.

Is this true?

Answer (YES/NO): NO